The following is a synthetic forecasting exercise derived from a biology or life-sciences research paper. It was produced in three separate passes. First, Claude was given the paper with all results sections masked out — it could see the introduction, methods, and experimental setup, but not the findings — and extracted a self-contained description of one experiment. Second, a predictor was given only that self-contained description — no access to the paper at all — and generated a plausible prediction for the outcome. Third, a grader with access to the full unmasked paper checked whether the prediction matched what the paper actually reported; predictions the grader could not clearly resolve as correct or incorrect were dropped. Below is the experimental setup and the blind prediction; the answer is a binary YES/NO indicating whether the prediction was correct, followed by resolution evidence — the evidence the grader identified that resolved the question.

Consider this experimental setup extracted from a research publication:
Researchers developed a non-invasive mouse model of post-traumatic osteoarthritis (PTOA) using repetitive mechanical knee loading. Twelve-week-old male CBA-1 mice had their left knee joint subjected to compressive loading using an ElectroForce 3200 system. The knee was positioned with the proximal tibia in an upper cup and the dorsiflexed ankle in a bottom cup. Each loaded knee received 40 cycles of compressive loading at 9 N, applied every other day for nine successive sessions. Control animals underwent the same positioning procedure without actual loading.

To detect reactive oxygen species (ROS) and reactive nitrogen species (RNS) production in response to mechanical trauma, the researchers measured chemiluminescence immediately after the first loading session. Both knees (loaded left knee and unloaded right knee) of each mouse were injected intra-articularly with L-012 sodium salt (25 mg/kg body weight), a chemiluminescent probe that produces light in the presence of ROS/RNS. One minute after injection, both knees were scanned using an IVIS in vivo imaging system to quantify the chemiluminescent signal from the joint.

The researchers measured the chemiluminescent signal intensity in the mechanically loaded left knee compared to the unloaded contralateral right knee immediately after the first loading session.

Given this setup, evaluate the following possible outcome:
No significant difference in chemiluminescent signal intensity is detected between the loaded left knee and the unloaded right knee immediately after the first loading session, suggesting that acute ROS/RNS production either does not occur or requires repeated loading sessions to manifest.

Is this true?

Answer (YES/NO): NO